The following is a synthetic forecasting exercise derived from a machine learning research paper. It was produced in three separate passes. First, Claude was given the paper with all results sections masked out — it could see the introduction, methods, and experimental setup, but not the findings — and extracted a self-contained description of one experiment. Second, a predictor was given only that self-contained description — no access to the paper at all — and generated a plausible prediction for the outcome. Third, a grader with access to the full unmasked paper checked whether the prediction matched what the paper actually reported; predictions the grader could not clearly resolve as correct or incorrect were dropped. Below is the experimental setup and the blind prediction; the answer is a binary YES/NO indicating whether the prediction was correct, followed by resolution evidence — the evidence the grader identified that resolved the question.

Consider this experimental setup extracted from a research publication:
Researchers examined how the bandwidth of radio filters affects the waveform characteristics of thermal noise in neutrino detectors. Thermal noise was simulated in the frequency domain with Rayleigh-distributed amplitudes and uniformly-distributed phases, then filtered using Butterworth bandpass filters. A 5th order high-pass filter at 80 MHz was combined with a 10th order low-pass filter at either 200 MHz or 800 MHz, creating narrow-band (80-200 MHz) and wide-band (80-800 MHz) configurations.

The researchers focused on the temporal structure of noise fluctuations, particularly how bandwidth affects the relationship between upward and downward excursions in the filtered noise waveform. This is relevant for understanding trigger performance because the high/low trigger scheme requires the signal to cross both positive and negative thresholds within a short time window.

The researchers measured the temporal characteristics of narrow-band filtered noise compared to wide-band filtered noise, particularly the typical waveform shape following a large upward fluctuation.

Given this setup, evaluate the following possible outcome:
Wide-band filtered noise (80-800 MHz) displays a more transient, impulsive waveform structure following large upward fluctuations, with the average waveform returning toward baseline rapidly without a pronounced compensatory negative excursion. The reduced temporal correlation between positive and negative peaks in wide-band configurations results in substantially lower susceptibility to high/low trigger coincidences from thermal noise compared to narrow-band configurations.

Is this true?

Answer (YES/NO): YES